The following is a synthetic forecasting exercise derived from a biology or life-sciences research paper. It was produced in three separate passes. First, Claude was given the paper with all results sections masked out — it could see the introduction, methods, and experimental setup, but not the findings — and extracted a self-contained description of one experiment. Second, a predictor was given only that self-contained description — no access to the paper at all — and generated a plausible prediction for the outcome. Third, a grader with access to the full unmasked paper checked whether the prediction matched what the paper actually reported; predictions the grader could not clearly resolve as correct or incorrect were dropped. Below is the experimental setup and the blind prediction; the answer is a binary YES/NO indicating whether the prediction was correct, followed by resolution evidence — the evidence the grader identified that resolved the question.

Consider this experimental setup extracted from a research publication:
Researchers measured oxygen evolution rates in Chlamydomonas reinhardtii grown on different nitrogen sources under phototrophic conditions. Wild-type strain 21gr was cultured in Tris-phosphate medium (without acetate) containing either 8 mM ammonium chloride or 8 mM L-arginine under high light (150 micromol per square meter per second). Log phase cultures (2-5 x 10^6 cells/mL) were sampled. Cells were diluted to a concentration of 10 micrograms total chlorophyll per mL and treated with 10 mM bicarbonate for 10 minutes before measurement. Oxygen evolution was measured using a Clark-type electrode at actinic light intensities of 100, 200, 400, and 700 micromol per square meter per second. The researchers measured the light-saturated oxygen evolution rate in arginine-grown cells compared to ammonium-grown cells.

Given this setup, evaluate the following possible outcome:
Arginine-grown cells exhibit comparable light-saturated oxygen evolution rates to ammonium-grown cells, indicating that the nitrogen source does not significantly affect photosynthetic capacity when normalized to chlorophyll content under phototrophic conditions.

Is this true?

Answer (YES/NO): NO